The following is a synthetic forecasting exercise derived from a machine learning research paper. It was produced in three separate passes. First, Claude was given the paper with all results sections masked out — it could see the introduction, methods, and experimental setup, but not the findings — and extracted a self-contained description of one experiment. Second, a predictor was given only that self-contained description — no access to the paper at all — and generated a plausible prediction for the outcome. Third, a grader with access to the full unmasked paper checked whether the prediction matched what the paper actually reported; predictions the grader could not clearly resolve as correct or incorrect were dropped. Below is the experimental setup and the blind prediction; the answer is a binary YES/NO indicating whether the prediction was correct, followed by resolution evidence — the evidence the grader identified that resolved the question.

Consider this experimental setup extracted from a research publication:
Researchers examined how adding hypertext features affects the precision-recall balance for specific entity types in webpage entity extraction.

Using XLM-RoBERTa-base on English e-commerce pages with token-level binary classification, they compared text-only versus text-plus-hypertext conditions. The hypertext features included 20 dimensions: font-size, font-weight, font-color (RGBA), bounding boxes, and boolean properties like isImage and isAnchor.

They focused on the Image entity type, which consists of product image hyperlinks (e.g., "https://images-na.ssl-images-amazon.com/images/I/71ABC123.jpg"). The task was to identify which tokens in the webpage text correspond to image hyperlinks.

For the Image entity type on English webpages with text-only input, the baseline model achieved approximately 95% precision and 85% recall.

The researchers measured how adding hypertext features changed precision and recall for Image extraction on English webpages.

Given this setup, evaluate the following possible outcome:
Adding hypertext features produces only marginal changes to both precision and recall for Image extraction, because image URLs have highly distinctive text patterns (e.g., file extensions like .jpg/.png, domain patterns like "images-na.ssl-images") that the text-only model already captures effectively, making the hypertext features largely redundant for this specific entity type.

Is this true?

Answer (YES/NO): NO